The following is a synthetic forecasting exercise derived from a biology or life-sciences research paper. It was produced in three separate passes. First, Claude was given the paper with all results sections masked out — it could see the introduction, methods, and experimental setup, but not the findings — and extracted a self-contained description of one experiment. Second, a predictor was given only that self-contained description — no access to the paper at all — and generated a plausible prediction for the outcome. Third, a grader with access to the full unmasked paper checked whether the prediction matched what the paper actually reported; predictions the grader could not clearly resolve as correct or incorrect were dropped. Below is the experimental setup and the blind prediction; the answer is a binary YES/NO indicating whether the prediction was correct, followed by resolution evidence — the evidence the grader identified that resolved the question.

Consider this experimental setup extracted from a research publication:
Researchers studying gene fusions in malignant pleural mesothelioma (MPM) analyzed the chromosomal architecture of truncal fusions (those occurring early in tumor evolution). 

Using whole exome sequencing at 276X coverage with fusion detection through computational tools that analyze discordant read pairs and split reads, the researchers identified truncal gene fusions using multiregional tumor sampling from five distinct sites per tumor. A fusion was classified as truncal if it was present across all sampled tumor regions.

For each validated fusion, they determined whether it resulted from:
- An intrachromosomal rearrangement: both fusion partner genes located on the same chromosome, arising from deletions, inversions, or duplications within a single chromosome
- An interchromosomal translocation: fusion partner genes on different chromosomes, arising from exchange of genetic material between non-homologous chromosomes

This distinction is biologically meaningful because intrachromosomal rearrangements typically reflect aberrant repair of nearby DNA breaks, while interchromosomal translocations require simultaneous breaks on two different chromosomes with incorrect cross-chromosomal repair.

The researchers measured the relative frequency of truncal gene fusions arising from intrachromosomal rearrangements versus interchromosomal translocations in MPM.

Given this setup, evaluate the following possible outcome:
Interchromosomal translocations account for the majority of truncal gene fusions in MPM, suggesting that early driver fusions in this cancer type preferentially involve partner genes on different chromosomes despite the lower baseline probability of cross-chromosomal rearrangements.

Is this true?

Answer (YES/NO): NO